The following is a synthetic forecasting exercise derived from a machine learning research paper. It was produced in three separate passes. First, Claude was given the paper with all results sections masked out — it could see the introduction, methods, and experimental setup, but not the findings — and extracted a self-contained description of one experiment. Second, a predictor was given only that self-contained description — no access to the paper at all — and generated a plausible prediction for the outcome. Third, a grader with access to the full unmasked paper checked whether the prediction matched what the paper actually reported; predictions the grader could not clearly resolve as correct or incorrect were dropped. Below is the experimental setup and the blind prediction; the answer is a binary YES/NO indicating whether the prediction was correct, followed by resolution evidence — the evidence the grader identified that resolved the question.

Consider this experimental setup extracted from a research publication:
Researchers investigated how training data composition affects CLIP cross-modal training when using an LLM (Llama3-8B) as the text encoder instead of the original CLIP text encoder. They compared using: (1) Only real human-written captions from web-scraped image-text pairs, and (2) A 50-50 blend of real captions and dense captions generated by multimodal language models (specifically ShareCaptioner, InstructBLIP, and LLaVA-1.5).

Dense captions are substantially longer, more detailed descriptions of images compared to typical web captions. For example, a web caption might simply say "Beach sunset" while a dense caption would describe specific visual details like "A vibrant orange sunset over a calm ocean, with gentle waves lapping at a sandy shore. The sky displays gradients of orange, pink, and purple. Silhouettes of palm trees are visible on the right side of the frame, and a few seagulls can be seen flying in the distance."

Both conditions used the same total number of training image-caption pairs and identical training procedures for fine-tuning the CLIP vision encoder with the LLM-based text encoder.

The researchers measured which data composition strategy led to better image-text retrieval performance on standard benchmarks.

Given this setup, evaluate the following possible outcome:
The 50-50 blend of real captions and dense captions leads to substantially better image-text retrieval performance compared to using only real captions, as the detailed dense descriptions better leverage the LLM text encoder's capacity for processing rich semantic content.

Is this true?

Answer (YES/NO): NO